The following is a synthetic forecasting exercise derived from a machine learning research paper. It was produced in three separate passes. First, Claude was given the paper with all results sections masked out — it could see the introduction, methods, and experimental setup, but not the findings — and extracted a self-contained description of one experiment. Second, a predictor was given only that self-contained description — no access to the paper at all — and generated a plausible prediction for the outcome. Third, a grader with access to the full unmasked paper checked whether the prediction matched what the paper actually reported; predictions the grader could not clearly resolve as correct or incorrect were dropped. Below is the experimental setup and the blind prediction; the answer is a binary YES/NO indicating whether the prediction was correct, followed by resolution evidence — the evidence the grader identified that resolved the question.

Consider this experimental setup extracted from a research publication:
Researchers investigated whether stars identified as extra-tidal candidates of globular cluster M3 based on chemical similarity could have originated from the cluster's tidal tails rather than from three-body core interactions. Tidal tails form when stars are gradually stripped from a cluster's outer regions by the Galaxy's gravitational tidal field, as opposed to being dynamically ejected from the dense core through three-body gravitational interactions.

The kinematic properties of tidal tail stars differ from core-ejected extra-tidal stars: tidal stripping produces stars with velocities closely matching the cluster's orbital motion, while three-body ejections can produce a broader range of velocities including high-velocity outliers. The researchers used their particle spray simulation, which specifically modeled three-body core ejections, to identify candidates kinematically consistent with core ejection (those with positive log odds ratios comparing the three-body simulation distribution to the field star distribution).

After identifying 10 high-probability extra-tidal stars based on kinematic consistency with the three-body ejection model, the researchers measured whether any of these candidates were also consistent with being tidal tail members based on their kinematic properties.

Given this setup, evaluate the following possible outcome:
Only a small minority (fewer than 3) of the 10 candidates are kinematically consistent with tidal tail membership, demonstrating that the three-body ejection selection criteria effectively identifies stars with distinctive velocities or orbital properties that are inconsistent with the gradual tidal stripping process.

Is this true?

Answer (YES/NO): YES